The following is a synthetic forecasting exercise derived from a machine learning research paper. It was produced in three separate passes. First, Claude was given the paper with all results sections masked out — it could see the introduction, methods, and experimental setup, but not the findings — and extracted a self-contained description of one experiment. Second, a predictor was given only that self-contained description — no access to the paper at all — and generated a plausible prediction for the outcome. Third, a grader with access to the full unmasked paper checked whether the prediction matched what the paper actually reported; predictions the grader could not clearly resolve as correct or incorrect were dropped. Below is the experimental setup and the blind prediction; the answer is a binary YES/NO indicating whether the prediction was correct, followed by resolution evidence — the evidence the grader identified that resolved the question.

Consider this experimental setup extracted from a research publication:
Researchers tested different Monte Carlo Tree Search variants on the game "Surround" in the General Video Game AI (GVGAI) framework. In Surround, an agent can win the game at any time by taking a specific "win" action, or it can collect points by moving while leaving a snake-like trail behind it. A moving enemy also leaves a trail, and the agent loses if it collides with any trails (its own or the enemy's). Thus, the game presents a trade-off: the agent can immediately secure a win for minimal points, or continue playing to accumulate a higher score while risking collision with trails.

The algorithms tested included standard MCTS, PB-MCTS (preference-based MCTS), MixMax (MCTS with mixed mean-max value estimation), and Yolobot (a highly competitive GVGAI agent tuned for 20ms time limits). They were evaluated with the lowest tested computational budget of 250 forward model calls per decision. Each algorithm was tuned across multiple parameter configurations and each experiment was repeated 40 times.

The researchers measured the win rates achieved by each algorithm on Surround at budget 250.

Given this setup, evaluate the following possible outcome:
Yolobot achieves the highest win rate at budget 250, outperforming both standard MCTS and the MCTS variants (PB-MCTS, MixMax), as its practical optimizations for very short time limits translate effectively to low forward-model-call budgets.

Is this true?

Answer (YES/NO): NO